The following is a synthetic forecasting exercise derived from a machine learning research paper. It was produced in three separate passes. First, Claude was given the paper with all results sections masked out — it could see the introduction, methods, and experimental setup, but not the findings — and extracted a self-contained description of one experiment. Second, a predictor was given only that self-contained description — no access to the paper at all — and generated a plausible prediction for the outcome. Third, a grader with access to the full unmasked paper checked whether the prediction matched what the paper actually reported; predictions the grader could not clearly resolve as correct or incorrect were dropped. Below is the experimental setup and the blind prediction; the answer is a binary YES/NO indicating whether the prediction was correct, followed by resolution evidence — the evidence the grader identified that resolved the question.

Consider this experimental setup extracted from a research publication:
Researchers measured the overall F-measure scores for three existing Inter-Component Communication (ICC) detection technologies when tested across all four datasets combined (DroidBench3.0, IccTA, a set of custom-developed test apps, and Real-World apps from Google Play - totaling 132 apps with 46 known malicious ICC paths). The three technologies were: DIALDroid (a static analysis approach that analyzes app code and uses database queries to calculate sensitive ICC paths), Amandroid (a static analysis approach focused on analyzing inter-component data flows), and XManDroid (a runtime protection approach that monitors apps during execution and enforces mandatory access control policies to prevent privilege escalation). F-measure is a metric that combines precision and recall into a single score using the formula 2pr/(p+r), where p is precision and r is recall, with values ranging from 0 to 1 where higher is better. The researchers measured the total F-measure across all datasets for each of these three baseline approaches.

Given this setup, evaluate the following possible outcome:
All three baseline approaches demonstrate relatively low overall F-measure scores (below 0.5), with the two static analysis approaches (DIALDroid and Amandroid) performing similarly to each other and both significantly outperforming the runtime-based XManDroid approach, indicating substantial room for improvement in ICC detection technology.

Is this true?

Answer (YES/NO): NO